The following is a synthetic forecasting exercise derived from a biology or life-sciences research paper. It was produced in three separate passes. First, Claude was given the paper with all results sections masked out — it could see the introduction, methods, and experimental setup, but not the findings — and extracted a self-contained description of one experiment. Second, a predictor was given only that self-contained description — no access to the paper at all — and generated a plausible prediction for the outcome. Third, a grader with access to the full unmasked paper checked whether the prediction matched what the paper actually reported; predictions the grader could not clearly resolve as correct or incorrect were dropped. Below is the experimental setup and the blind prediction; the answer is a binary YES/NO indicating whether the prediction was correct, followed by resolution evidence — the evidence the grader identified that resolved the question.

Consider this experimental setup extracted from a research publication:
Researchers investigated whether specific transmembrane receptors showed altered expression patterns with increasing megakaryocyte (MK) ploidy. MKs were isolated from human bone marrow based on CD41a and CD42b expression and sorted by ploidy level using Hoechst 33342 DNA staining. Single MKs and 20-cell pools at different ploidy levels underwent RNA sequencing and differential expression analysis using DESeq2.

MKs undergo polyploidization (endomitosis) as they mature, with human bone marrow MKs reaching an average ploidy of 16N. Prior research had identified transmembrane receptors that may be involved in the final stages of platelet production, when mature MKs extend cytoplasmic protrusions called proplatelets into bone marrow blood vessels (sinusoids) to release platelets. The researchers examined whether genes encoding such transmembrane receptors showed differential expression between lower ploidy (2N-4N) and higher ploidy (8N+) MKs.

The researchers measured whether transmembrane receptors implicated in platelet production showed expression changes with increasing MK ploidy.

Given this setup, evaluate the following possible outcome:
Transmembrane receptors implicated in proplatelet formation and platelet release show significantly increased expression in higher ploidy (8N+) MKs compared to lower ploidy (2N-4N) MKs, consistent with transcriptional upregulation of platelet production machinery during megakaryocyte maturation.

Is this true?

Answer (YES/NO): YES